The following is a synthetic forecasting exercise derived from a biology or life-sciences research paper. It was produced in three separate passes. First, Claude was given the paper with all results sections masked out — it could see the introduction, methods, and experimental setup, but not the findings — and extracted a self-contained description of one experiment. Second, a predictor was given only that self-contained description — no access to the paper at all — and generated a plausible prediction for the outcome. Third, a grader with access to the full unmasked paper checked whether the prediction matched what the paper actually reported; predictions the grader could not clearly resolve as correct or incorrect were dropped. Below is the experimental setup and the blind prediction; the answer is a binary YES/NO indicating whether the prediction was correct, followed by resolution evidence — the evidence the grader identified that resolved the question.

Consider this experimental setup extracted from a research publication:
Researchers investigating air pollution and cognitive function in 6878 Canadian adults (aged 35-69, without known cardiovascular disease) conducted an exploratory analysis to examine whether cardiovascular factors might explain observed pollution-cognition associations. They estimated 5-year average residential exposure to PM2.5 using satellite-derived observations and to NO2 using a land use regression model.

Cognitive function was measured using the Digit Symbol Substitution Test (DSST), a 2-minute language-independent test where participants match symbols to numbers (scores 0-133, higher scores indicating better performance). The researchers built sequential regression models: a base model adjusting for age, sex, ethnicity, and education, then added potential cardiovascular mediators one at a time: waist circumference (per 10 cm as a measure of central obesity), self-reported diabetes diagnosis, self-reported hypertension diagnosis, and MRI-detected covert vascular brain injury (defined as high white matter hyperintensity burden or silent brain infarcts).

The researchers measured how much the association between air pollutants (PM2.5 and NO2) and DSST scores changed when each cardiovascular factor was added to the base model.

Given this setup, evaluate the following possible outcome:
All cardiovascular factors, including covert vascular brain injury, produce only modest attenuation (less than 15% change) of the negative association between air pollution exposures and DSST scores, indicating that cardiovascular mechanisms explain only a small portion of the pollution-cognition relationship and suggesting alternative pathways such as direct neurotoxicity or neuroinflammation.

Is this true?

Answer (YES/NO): YES